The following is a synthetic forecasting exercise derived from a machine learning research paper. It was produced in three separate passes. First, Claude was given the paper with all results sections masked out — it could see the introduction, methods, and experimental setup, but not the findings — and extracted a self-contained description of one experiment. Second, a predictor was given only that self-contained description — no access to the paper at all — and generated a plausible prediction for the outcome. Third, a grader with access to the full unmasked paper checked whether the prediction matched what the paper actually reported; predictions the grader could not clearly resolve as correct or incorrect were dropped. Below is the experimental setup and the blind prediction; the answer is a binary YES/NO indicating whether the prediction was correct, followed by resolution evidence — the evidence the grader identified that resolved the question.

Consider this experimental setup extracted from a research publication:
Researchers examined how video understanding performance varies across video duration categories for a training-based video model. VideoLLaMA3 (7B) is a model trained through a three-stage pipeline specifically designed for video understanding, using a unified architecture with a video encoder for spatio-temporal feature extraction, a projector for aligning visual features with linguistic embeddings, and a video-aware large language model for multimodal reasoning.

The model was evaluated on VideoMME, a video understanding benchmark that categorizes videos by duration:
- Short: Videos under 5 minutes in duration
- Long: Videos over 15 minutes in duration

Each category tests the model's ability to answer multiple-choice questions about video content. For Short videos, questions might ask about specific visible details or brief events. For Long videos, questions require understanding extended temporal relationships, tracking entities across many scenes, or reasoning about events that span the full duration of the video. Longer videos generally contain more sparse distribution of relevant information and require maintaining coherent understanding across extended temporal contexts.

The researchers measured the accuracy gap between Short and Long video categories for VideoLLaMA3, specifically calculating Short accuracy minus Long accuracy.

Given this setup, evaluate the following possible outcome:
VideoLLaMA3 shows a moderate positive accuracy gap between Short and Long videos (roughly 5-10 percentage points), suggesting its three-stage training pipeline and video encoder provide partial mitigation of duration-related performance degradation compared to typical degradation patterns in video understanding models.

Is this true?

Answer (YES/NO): NO